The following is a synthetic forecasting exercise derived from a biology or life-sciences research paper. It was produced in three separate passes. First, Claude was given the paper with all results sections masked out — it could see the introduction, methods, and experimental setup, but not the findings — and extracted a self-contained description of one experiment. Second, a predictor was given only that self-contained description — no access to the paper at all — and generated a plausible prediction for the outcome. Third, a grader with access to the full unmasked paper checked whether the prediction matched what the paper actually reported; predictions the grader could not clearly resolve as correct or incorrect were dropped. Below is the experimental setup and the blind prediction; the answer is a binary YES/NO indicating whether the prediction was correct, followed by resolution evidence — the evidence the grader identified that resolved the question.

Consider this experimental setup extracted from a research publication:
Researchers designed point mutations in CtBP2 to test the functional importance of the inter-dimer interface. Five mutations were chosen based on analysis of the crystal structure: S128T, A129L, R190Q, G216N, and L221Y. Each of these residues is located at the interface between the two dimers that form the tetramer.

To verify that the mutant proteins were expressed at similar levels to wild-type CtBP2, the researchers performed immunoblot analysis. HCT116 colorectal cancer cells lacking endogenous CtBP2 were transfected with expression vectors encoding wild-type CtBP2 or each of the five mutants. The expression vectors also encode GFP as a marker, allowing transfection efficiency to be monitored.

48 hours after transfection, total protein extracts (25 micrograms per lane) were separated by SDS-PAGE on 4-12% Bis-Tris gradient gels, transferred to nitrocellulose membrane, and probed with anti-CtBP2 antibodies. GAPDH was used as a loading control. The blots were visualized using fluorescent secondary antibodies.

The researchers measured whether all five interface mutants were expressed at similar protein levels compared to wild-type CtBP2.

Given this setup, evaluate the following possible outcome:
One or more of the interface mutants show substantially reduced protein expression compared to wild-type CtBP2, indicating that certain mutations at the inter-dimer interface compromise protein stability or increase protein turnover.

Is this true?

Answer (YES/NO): NO